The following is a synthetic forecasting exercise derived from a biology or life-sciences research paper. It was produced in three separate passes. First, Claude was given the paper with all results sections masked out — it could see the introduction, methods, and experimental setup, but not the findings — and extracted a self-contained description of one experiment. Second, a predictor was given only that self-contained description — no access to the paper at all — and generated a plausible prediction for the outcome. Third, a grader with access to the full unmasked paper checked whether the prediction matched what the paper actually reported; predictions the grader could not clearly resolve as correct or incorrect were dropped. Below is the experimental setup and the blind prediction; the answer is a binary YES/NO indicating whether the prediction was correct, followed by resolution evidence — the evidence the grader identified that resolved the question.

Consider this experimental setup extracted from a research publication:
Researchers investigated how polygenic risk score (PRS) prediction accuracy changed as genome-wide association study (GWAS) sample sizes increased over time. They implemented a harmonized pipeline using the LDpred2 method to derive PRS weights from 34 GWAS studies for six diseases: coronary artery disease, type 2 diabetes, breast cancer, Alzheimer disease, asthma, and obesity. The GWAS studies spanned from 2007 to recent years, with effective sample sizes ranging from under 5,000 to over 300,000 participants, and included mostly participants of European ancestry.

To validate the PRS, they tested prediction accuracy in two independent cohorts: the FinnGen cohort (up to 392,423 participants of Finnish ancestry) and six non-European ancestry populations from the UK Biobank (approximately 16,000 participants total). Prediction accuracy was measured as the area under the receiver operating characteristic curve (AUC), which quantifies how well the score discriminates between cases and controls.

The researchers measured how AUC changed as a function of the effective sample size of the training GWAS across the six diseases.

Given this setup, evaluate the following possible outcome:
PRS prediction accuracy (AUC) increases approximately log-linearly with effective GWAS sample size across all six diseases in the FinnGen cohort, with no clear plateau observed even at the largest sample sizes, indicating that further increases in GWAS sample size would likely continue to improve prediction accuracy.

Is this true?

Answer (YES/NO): NO